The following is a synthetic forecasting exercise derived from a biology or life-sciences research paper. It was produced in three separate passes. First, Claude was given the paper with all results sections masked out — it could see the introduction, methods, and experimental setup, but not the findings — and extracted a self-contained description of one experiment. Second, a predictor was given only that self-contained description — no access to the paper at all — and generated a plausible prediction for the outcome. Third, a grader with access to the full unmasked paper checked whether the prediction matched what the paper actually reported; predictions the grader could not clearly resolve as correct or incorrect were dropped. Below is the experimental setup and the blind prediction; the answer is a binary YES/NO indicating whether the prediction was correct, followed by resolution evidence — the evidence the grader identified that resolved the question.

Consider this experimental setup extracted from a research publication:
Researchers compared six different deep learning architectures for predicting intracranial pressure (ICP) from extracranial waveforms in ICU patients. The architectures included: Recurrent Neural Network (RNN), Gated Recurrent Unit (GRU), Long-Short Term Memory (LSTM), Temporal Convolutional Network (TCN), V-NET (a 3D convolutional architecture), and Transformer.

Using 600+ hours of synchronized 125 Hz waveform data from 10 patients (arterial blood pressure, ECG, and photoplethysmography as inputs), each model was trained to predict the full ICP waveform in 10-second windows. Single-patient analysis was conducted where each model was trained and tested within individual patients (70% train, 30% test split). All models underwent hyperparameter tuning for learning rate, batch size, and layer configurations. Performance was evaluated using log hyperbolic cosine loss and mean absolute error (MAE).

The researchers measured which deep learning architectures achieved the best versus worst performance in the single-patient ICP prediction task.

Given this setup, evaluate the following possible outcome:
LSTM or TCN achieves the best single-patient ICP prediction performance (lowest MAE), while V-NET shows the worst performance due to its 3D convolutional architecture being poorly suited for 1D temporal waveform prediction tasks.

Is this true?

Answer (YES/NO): NO